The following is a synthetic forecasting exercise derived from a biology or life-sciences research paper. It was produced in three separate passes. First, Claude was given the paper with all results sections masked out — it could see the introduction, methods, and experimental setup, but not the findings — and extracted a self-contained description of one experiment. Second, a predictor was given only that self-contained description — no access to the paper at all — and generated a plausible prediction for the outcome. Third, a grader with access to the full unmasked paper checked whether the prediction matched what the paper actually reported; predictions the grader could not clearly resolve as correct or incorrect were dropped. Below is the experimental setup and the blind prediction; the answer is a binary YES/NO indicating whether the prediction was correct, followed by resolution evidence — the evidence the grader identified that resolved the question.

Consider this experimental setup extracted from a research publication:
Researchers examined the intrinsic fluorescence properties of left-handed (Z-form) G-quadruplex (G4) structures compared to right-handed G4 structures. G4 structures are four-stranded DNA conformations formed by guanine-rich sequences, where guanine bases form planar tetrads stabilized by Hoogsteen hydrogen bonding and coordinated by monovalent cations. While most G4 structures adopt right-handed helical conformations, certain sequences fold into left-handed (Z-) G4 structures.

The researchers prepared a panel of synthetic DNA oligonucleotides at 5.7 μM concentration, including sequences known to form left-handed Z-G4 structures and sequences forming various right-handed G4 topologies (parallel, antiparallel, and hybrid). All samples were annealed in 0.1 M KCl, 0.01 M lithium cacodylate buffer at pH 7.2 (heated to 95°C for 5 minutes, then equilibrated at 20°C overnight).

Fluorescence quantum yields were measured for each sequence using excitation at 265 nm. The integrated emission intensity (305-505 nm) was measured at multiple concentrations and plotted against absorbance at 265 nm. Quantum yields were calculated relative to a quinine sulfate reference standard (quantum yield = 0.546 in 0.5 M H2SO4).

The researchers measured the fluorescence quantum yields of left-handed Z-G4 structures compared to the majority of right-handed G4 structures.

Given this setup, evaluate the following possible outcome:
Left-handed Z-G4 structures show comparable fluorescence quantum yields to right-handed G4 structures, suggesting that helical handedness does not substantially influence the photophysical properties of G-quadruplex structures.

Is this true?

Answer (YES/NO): NO